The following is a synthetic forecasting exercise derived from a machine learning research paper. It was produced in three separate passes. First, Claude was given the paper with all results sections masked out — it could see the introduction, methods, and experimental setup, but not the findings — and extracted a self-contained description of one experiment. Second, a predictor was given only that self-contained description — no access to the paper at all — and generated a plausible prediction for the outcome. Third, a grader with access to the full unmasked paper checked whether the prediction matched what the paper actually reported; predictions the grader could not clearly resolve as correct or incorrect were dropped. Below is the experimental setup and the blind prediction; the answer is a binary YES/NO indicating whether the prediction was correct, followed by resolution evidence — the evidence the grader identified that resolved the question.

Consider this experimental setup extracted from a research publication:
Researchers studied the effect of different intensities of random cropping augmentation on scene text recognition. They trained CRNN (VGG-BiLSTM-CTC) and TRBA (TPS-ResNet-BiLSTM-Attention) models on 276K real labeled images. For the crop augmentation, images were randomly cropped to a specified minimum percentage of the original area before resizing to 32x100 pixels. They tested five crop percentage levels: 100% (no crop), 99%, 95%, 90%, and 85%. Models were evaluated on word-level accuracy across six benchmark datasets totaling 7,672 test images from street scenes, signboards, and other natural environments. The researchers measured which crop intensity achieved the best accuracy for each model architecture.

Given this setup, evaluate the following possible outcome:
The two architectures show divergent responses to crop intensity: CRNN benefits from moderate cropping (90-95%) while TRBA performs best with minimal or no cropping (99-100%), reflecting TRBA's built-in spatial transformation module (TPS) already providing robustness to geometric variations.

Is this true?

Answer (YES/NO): YES